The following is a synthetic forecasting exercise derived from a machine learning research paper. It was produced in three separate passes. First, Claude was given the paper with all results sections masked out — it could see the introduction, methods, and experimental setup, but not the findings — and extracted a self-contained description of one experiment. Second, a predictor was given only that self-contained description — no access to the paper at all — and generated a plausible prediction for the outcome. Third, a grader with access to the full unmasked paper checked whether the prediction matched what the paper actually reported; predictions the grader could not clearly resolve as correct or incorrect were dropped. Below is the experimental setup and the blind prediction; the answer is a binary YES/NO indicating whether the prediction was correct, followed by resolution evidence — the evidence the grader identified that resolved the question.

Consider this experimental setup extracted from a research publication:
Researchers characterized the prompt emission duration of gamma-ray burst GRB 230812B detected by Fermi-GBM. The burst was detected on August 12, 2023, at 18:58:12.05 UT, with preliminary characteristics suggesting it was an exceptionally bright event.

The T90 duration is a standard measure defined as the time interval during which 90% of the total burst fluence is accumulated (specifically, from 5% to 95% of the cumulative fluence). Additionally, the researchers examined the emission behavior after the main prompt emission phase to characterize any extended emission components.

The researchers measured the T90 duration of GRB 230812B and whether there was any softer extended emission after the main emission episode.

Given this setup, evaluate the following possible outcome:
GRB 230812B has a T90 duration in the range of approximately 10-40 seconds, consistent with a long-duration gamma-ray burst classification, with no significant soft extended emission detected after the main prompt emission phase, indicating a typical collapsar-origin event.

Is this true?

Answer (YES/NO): NO